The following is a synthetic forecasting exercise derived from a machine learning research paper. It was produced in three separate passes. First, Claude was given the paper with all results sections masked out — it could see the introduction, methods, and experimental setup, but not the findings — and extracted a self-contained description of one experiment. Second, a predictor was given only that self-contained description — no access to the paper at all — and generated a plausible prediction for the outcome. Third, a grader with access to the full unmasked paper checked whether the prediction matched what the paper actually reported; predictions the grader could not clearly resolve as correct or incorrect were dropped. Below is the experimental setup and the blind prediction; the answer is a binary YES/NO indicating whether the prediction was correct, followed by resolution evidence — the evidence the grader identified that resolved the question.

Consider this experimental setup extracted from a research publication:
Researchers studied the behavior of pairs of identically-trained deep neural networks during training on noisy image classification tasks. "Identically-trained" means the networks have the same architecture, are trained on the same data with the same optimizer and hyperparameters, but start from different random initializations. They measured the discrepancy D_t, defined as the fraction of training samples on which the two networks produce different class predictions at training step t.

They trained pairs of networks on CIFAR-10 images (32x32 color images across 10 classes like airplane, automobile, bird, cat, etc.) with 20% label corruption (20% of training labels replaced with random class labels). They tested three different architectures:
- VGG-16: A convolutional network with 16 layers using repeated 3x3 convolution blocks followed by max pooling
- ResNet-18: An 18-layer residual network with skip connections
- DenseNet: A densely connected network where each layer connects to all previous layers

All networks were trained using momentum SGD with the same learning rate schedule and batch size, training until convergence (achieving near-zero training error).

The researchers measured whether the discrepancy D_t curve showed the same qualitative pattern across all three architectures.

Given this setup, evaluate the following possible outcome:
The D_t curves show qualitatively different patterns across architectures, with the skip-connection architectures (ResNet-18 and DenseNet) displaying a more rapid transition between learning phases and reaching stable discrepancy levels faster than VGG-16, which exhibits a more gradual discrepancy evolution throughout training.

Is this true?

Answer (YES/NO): NO